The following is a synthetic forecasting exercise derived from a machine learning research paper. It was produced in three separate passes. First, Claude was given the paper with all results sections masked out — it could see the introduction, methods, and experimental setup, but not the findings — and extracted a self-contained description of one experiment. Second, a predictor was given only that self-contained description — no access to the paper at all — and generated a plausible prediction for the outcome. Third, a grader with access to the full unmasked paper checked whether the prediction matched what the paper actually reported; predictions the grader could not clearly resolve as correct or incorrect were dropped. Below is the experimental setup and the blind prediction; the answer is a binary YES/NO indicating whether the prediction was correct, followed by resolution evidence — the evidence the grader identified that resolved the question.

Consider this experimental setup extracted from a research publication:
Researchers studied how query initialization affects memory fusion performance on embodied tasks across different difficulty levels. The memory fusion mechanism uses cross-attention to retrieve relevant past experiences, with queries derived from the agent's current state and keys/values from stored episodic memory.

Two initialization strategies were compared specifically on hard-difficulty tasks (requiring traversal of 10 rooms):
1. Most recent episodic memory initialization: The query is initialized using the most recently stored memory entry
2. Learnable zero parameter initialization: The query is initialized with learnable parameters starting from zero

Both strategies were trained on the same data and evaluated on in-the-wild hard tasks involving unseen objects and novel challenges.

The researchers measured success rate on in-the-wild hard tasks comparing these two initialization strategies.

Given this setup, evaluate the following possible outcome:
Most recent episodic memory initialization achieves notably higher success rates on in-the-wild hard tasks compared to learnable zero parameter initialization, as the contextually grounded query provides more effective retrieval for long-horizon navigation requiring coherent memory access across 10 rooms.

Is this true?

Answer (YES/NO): NO